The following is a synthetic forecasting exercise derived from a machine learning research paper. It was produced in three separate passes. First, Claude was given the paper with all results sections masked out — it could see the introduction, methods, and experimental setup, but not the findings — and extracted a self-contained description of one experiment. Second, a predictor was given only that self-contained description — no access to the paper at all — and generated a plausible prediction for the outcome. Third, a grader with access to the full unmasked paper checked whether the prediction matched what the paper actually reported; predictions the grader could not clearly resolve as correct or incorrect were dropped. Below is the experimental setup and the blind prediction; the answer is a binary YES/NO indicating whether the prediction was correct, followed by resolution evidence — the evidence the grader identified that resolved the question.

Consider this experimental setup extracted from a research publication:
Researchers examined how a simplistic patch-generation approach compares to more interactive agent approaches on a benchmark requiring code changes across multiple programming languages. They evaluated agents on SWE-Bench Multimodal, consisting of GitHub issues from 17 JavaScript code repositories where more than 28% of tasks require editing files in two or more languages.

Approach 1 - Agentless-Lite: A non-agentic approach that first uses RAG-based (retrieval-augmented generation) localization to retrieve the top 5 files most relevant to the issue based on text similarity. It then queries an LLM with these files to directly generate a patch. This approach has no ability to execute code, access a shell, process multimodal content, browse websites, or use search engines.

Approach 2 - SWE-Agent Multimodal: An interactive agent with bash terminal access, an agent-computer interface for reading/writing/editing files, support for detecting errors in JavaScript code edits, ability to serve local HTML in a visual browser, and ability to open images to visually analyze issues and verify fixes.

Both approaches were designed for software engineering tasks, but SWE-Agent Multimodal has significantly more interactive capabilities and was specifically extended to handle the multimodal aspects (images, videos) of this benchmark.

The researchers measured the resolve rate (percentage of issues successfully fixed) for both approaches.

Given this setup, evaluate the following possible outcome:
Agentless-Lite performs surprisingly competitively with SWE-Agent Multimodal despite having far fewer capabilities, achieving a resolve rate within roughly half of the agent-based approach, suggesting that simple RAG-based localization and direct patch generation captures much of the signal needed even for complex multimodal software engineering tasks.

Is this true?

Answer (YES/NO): NO